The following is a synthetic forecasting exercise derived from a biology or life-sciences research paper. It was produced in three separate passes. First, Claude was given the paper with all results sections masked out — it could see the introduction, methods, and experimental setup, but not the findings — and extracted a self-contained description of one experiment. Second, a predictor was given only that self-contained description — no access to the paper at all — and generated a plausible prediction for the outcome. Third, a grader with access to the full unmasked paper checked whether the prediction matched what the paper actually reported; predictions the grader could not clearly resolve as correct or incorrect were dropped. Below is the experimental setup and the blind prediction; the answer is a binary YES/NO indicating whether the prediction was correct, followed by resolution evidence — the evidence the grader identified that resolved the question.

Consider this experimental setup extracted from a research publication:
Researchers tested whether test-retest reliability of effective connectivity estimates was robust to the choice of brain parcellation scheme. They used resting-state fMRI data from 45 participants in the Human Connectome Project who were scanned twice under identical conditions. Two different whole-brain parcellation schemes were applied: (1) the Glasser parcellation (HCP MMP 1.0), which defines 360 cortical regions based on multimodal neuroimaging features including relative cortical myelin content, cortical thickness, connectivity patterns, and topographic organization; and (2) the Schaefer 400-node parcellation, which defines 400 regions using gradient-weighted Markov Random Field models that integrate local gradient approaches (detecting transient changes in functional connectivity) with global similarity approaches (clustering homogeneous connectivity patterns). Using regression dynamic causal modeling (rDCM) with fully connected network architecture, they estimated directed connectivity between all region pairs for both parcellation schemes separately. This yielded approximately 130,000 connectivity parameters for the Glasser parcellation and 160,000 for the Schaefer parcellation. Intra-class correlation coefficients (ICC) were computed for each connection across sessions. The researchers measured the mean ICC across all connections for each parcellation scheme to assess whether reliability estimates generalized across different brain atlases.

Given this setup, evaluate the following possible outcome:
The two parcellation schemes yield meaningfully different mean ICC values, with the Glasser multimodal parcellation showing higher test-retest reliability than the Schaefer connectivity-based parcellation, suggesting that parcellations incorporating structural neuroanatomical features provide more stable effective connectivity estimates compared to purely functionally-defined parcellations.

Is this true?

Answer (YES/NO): NO